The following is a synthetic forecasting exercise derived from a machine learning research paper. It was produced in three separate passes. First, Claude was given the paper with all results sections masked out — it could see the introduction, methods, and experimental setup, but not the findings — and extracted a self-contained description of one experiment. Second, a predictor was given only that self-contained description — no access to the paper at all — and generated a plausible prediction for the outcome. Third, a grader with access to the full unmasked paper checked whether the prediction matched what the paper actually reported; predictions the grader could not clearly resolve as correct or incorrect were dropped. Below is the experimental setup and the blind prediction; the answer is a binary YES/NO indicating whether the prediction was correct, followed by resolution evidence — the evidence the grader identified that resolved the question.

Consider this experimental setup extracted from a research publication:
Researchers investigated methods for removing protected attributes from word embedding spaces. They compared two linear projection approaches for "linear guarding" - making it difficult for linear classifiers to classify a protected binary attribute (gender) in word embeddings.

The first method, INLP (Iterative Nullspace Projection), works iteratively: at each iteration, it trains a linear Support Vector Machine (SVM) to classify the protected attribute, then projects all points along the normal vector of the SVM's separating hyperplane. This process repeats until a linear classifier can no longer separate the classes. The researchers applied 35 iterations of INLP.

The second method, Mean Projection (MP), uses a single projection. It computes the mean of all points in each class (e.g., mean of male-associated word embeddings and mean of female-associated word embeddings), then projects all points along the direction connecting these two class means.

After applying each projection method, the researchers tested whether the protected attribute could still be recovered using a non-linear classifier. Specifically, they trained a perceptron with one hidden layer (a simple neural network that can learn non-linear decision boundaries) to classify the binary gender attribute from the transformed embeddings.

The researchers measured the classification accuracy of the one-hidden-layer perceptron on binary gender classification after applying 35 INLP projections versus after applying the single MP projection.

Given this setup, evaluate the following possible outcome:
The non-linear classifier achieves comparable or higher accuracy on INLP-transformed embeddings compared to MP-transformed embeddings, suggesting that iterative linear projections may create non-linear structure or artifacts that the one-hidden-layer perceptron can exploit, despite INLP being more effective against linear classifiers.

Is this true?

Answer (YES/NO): YES